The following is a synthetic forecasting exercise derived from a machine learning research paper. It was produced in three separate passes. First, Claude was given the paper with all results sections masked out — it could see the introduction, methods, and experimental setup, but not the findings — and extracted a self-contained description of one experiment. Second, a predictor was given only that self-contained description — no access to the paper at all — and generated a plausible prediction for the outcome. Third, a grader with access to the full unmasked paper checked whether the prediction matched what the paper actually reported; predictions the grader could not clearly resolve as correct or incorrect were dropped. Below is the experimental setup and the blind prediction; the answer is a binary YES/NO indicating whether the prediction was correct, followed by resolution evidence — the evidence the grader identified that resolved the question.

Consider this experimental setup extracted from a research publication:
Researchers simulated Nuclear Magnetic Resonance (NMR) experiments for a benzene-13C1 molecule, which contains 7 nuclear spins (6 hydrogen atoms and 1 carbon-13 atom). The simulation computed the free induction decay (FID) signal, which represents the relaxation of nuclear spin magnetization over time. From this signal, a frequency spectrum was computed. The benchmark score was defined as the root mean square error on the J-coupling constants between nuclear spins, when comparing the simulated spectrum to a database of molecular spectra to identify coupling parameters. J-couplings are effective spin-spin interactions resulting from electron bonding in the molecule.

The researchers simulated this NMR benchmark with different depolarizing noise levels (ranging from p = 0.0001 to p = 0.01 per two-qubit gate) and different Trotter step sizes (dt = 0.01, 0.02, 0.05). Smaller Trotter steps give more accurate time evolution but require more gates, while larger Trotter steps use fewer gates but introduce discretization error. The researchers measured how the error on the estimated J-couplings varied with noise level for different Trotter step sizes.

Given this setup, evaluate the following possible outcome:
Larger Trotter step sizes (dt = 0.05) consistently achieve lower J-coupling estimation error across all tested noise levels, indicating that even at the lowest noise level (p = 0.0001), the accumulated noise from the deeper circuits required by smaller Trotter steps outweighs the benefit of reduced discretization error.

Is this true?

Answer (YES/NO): NO